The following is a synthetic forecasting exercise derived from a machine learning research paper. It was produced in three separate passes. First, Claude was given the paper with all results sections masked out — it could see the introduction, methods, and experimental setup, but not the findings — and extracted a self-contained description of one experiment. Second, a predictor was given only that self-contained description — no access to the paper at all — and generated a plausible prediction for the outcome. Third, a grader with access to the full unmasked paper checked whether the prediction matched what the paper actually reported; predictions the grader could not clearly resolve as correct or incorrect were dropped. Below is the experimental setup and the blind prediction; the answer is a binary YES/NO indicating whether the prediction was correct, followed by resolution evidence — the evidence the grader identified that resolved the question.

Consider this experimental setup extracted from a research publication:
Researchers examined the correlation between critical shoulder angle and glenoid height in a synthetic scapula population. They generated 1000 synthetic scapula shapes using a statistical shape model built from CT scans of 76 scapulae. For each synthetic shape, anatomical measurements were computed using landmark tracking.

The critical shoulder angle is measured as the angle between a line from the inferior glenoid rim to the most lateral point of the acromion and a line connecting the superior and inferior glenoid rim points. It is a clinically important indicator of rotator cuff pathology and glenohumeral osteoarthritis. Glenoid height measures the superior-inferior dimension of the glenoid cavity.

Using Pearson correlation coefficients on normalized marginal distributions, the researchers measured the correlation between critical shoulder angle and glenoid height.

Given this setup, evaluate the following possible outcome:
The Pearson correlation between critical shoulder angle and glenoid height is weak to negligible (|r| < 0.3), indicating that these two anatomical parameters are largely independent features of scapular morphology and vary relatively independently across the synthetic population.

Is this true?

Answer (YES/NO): NO